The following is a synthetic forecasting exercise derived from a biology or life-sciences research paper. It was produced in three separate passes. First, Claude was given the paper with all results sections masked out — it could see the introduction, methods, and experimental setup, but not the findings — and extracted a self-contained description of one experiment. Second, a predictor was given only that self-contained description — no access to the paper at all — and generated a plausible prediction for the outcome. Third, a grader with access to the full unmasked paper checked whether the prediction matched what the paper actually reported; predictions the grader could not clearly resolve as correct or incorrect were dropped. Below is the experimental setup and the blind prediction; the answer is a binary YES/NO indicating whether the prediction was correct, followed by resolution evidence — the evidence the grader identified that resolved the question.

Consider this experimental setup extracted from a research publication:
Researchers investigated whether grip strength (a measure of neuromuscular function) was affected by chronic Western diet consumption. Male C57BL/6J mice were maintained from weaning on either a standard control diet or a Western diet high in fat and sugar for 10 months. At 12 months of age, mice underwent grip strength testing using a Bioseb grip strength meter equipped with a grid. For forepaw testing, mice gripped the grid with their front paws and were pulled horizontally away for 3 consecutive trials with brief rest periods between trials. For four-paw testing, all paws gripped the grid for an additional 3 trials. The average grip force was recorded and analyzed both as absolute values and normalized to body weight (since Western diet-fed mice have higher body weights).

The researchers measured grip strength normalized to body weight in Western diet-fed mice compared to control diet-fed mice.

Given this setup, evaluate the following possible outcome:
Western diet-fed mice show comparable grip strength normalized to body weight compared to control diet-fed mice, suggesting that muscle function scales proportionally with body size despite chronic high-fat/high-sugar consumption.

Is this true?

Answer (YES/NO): YES